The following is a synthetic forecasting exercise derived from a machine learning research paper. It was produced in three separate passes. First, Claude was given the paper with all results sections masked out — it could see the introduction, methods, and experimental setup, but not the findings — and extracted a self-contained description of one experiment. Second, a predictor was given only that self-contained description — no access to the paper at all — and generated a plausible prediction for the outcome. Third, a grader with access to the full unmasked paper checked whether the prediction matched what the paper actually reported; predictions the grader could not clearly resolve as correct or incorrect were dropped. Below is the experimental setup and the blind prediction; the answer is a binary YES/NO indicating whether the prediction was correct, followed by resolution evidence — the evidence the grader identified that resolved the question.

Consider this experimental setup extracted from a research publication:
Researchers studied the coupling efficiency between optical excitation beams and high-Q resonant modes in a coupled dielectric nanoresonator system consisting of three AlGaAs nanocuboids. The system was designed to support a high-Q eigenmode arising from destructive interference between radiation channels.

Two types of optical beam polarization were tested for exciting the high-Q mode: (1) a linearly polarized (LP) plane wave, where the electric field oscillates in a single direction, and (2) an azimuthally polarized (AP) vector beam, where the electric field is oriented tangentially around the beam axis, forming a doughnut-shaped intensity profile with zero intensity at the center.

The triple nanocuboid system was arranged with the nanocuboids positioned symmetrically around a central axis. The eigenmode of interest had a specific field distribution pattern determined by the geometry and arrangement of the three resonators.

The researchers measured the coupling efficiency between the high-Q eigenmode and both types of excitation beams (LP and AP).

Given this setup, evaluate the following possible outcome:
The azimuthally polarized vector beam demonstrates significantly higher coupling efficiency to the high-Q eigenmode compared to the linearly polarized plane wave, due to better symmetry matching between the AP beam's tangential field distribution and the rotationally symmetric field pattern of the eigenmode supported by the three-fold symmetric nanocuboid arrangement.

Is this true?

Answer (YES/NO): YES